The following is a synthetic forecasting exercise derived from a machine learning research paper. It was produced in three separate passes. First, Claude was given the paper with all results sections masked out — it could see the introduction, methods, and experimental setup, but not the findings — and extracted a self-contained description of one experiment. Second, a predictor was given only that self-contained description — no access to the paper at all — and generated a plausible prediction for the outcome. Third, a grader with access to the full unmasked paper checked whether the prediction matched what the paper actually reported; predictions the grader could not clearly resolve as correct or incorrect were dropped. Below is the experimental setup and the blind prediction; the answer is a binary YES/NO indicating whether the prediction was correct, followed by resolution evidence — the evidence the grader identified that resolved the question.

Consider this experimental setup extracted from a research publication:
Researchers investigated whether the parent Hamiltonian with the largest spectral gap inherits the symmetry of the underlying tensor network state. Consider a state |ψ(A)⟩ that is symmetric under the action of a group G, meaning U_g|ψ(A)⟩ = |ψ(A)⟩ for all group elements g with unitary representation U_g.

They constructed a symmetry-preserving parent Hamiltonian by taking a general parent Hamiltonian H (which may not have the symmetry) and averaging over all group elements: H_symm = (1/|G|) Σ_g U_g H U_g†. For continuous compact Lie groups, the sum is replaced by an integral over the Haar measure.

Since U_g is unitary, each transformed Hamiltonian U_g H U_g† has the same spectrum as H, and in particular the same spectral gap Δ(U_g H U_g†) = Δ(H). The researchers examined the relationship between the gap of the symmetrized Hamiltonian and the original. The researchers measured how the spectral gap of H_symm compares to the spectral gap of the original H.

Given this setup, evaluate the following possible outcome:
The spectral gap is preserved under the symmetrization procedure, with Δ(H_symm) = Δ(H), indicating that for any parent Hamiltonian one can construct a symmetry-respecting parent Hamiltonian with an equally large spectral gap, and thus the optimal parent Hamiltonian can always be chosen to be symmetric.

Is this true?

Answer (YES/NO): NO